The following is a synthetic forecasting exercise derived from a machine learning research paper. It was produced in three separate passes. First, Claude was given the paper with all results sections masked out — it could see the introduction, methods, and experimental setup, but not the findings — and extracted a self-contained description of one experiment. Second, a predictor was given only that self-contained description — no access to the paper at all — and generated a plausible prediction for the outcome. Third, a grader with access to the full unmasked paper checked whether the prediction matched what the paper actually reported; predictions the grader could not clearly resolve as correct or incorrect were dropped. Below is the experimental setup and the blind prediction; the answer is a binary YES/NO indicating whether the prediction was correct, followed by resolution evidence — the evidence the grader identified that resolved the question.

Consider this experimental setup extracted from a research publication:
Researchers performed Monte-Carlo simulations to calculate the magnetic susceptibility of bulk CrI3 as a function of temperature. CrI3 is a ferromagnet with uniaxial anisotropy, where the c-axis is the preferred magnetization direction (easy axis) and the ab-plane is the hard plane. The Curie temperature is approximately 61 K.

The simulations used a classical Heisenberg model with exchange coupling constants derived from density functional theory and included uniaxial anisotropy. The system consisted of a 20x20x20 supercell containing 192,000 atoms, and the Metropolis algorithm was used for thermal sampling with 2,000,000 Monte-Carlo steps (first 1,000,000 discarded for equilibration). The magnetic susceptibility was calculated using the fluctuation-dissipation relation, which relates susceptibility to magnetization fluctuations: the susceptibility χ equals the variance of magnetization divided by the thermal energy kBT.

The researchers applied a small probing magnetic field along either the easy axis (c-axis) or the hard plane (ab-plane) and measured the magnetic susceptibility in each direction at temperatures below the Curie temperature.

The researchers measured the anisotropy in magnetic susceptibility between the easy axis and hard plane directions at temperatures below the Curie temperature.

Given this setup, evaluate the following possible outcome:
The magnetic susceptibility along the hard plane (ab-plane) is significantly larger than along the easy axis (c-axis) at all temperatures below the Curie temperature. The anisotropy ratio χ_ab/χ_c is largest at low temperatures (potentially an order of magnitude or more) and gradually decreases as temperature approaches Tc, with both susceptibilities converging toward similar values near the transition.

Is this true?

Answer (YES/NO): NO